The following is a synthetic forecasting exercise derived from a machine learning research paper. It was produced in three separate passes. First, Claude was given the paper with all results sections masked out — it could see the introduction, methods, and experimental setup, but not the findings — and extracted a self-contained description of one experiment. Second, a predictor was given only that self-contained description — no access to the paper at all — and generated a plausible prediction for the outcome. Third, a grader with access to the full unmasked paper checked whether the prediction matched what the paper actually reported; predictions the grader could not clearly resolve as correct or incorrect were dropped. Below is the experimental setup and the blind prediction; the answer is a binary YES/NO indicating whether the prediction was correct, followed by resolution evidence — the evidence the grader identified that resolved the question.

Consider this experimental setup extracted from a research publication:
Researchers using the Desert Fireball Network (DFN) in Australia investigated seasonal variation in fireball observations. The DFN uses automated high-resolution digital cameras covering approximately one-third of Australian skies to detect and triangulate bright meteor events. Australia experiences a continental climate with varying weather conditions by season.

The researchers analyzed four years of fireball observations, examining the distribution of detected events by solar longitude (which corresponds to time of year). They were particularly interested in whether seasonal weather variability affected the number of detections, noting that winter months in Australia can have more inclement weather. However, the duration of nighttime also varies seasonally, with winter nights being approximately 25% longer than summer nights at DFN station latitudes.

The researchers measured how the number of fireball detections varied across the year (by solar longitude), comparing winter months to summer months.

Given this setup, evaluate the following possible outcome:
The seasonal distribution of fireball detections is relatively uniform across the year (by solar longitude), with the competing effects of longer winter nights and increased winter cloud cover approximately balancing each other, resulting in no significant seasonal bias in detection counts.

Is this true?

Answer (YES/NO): NO